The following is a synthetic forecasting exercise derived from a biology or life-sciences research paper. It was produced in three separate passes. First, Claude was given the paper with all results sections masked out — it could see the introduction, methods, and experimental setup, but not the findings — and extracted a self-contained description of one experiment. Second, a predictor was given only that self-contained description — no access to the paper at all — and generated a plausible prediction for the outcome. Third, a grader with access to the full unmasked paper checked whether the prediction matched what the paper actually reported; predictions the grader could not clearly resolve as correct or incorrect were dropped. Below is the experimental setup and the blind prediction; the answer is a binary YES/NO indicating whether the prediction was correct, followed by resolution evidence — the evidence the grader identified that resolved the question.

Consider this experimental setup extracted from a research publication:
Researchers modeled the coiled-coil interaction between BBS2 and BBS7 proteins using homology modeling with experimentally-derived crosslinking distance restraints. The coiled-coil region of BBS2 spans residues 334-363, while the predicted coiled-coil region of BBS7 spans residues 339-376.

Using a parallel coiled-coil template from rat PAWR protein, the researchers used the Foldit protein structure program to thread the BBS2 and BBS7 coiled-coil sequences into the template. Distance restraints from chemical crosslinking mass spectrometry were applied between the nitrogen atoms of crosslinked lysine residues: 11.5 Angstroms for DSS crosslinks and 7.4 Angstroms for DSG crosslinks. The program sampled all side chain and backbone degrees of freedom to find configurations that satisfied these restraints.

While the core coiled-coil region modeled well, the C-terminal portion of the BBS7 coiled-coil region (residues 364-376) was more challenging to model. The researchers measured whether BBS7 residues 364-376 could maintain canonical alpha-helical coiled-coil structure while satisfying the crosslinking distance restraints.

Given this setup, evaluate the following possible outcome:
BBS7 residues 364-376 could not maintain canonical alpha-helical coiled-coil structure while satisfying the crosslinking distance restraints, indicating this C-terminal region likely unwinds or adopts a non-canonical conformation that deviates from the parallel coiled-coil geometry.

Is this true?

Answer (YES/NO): YES